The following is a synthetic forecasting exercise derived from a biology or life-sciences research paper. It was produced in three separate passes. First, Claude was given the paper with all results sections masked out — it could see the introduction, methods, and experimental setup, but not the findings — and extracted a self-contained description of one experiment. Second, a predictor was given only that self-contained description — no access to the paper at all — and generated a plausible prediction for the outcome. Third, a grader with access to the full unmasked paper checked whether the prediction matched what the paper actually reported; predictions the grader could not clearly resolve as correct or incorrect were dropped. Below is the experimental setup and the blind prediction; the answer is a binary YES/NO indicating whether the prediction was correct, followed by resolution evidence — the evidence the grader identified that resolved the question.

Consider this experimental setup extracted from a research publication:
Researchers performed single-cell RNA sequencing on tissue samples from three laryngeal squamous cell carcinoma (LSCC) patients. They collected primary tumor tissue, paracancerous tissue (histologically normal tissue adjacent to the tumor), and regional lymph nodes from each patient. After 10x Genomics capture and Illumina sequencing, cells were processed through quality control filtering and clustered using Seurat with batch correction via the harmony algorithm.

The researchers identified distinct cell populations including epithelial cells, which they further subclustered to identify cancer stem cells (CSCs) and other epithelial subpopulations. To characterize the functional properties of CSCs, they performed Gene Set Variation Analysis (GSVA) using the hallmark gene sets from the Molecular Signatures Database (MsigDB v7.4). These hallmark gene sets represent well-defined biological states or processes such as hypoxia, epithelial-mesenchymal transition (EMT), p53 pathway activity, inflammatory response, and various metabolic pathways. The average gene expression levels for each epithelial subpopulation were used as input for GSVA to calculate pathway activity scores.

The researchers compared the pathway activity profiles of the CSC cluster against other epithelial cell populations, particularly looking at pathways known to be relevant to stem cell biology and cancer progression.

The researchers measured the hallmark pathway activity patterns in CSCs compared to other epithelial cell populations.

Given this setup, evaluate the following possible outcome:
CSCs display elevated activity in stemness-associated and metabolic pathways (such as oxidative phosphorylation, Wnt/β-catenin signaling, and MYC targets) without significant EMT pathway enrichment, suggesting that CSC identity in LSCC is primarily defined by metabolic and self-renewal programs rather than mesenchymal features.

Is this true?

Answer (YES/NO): NO